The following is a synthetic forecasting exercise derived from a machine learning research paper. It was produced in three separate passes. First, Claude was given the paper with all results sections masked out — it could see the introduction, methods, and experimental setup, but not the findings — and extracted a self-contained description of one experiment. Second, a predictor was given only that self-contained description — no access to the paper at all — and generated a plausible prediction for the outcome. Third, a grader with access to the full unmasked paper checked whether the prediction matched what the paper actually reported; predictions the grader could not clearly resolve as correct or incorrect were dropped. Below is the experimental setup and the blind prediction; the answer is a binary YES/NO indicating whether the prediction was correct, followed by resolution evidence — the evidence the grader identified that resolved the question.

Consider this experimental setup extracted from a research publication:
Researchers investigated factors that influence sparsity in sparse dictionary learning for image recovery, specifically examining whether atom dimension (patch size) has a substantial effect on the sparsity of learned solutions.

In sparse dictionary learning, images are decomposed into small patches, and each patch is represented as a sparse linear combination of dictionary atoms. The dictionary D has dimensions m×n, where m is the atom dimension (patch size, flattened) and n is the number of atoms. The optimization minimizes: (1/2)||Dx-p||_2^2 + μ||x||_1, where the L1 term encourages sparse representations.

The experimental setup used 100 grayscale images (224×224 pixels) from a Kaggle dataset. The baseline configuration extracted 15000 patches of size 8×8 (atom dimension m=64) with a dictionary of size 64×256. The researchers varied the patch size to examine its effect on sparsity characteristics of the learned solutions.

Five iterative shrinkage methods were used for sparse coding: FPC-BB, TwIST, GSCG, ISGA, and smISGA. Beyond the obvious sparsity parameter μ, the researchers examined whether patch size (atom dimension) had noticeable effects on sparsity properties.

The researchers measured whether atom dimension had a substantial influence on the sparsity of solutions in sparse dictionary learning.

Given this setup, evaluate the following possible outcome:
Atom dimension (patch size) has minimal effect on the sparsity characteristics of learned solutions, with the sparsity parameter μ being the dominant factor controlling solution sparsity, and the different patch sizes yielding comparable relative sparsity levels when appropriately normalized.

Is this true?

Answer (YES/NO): NO